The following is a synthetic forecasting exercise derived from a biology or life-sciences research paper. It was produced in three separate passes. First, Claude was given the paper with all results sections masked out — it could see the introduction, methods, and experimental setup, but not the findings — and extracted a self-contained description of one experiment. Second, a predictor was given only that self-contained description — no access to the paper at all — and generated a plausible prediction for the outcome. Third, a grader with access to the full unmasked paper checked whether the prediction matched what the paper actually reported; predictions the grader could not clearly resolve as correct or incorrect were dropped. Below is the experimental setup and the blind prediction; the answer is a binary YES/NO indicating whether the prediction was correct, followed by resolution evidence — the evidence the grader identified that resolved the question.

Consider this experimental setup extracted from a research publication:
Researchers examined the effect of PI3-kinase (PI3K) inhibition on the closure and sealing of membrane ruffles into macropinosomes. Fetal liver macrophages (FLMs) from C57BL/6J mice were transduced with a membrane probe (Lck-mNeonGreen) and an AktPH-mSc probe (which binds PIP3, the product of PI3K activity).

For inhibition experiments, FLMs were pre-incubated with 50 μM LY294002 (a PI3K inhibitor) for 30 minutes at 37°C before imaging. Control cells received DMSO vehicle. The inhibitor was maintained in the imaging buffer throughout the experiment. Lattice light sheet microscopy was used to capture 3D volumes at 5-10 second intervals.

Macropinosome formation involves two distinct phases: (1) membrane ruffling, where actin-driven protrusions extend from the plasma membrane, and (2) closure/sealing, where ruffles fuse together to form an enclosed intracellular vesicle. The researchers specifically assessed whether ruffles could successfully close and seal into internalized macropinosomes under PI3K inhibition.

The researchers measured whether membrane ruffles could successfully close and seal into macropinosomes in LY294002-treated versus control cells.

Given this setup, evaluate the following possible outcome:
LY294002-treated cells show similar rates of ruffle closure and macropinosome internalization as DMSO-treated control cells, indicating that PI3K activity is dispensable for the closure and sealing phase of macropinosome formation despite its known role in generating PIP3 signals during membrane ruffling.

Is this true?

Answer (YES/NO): NO